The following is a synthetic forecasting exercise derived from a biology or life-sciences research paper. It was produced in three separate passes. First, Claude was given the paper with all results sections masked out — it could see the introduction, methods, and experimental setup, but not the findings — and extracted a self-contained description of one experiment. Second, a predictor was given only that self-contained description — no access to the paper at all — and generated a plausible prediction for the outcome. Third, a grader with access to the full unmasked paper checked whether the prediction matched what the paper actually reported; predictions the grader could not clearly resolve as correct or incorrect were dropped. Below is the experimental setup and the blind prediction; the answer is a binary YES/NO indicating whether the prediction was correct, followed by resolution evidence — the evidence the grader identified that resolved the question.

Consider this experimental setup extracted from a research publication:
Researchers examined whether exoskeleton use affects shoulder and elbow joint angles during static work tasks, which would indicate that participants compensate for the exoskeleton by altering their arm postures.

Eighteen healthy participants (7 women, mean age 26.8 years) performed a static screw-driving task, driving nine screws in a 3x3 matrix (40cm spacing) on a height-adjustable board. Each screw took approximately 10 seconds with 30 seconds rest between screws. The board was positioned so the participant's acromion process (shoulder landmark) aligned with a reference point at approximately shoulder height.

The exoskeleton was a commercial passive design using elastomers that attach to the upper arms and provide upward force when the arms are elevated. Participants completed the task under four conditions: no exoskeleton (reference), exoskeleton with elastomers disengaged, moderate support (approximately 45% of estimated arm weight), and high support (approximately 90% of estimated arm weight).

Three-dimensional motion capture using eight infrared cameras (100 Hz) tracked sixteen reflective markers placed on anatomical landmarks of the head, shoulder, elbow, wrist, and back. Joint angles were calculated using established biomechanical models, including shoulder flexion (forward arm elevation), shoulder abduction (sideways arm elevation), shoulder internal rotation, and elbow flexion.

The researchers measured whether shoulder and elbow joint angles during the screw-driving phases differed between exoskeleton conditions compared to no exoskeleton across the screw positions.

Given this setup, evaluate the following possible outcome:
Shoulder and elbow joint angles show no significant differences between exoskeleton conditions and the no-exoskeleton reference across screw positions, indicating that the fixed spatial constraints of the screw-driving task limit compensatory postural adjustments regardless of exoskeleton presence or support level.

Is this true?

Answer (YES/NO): NO